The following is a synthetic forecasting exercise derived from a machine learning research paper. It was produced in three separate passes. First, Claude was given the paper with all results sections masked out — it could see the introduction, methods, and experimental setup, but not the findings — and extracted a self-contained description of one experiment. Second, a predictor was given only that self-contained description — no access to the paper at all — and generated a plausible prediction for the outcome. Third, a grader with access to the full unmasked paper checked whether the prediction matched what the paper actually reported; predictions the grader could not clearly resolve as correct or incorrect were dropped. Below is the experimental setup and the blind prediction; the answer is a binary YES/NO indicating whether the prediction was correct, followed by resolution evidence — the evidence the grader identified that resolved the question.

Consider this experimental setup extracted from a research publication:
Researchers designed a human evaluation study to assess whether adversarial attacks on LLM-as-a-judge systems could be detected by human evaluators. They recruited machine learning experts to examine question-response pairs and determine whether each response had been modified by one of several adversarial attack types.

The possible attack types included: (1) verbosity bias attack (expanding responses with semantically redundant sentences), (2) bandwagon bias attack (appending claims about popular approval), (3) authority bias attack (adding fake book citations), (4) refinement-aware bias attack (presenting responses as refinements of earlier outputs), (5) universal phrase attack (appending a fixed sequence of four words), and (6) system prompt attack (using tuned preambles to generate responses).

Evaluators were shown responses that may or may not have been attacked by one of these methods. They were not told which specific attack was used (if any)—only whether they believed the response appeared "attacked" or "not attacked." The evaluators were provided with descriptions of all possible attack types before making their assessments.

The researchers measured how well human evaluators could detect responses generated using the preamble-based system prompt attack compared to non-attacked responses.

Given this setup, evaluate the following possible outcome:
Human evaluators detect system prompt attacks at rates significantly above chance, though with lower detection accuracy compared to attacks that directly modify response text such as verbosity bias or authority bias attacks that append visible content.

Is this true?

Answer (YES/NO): NO